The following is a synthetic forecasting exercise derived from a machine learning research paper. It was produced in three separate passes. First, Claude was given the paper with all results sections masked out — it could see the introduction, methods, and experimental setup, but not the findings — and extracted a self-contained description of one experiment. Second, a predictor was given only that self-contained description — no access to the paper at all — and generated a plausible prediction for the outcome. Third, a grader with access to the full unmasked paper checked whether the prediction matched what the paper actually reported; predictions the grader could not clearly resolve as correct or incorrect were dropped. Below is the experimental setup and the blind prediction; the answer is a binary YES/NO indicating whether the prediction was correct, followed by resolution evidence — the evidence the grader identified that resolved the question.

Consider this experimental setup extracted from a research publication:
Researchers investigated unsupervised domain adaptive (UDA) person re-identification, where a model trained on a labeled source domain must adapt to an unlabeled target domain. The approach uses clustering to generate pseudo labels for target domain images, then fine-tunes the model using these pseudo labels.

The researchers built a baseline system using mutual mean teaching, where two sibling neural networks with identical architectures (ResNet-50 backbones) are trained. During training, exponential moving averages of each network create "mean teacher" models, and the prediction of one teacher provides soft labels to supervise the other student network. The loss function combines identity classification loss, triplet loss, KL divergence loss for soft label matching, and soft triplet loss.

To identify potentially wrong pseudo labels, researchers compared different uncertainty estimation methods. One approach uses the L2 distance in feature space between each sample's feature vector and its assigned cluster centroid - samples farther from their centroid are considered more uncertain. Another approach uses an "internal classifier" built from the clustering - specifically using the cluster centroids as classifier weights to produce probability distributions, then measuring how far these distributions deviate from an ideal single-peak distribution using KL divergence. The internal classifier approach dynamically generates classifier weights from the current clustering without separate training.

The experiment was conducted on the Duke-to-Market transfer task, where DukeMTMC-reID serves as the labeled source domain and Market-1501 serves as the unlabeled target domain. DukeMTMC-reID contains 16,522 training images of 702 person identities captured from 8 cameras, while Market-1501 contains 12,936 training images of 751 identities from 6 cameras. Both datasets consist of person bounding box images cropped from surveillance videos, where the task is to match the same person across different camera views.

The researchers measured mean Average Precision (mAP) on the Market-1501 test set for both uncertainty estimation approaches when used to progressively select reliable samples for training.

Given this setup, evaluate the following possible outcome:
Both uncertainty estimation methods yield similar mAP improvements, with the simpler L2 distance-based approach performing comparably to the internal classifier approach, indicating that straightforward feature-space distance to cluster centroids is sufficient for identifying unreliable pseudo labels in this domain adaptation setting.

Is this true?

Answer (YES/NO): NO